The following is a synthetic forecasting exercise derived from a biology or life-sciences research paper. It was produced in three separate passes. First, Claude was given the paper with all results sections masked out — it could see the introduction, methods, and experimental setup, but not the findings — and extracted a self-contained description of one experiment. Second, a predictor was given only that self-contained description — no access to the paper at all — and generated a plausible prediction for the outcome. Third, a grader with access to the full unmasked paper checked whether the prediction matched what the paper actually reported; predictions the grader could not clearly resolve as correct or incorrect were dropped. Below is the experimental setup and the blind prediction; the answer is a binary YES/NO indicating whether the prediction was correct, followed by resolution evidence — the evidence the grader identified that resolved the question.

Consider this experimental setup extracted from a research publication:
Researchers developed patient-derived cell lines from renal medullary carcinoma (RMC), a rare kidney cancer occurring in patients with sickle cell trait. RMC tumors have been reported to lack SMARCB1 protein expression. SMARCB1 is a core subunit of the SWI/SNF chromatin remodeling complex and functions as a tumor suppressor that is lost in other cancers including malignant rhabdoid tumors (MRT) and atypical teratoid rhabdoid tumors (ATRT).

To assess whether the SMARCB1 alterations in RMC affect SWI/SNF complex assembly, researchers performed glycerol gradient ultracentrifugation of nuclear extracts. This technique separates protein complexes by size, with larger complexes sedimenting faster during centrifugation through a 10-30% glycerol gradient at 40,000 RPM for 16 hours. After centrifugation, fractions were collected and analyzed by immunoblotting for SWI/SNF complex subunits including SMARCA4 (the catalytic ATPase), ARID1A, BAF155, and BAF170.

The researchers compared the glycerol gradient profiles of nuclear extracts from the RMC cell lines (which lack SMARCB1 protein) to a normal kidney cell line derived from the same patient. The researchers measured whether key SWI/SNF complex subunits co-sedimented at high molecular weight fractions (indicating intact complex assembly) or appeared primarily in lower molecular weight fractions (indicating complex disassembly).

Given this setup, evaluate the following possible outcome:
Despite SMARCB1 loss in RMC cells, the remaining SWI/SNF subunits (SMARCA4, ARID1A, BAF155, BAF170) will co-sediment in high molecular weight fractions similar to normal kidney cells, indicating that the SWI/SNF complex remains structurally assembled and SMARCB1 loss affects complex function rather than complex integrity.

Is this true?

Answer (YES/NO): NO